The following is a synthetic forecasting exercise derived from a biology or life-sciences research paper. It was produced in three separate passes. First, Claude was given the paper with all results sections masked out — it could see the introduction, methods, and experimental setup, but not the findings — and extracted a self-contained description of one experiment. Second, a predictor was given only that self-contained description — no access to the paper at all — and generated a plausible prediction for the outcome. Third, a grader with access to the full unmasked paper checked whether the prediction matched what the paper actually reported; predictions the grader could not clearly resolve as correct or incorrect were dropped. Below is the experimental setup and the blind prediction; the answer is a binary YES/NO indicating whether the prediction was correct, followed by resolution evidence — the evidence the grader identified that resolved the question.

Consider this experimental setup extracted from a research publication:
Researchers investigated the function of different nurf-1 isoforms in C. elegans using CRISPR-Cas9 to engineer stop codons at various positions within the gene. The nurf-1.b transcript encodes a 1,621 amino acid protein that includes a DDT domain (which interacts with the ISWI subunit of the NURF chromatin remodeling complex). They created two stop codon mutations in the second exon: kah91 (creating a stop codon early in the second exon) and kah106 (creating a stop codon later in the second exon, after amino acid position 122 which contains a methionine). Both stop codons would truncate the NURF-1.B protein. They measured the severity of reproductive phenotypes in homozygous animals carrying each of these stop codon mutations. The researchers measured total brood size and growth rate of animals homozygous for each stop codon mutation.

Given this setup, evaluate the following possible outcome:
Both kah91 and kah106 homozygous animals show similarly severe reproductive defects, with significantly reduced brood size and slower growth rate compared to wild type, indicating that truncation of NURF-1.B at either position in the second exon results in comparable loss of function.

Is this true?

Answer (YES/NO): NO